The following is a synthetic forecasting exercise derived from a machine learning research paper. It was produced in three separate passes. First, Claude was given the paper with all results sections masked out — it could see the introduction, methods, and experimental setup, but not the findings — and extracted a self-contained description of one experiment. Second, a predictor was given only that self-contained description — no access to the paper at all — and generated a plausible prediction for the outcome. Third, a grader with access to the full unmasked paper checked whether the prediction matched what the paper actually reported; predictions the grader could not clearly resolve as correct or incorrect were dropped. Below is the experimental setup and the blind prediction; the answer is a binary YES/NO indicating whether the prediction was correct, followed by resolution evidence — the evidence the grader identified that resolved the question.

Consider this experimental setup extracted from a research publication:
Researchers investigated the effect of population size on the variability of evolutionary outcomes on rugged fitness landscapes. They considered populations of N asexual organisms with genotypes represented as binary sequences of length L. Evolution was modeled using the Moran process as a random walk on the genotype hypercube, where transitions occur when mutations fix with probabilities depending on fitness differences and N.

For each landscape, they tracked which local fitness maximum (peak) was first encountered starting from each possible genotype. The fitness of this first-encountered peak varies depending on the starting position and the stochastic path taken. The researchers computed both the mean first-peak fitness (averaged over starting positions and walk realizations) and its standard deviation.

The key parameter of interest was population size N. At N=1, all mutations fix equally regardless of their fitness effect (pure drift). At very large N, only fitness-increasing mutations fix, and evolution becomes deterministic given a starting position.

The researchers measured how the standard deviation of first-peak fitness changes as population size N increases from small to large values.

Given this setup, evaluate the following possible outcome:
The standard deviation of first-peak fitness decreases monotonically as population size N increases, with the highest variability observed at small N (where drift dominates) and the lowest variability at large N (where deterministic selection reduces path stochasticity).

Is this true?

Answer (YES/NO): NO